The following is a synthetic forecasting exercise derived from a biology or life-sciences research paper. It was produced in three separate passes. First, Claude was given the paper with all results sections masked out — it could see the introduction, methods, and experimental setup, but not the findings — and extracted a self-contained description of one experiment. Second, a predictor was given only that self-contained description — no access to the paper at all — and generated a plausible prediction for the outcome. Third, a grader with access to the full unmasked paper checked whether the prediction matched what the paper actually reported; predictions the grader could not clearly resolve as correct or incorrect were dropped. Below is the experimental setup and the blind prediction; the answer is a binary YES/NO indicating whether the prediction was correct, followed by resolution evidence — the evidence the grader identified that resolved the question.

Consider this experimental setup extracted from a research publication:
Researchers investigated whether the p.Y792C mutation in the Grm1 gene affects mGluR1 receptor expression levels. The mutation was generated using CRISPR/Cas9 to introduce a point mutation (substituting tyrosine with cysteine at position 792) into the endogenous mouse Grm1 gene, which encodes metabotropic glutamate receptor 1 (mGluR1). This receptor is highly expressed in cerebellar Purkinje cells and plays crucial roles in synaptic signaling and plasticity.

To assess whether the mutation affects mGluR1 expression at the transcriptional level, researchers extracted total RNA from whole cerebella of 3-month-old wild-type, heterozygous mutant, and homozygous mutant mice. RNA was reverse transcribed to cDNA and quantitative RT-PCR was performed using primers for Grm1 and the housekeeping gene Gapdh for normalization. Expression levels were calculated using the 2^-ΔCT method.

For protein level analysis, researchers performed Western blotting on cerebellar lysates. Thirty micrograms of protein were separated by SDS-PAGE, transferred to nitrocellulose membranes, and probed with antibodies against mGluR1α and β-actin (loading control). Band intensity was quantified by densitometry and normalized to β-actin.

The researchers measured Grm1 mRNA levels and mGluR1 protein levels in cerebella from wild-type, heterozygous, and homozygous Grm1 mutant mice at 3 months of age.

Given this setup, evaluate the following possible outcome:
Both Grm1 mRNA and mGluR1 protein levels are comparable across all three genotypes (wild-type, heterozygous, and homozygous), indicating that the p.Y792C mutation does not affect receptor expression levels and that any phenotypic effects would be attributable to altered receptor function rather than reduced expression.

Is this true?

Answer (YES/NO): YES